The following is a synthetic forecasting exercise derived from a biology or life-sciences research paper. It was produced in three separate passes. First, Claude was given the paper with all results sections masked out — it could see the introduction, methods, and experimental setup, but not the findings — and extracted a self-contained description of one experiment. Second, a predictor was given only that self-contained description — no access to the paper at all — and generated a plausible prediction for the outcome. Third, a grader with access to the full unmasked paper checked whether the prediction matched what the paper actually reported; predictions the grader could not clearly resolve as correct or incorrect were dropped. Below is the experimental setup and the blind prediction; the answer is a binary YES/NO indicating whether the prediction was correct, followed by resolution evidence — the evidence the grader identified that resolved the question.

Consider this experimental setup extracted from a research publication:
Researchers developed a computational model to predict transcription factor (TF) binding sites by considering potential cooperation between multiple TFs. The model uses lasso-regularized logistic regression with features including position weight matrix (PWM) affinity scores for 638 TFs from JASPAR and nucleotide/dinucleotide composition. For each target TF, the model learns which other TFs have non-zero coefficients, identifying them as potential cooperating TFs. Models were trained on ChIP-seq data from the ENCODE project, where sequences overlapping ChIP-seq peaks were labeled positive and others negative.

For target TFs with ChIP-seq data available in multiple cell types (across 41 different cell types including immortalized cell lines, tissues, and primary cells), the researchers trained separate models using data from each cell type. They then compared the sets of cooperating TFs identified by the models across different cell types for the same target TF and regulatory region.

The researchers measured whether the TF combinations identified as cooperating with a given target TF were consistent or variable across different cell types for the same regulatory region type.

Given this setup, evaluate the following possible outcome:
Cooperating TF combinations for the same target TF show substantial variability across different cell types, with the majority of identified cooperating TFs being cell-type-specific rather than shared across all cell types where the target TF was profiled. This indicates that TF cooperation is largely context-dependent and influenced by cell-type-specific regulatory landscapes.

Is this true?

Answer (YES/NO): NO